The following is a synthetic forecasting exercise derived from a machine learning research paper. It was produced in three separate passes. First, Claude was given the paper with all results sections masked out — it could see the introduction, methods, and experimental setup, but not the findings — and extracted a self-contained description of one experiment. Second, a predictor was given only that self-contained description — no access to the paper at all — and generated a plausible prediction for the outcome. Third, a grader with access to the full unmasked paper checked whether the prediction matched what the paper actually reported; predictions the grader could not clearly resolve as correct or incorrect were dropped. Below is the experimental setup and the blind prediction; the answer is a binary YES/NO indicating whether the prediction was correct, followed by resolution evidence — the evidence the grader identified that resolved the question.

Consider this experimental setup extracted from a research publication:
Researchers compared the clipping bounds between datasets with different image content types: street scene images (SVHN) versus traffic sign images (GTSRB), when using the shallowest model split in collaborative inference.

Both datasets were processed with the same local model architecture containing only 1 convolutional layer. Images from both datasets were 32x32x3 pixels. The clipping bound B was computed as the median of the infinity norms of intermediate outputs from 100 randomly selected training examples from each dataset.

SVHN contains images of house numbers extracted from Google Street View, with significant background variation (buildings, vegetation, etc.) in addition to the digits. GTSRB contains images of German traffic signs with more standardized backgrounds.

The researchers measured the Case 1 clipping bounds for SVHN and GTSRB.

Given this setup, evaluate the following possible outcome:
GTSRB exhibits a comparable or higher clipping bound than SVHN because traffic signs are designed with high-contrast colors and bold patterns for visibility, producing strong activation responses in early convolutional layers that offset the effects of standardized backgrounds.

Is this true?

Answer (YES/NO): NO